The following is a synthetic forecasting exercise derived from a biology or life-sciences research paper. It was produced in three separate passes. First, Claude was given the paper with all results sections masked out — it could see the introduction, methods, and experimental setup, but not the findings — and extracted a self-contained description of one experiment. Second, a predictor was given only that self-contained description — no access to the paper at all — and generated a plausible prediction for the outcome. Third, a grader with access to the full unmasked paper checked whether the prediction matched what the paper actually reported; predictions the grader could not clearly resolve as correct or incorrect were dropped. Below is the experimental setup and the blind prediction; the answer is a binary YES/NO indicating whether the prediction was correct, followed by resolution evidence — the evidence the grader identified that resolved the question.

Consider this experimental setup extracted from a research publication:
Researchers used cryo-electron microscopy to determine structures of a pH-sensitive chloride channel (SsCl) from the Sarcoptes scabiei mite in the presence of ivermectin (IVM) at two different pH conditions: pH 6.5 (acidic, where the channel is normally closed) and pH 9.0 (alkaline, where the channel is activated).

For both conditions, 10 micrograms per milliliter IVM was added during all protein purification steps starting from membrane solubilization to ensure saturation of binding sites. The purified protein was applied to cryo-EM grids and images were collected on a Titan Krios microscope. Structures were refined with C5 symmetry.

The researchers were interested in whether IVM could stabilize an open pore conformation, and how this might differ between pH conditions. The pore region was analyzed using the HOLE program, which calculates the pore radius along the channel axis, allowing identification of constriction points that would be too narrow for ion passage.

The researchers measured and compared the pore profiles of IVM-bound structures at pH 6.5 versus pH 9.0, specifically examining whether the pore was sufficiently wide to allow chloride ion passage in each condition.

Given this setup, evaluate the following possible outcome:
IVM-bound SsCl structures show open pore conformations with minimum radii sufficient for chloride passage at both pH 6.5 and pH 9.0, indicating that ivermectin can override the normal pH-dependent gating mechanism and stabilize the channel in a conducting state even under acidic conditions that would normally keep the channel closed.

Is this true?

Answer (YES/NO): NO